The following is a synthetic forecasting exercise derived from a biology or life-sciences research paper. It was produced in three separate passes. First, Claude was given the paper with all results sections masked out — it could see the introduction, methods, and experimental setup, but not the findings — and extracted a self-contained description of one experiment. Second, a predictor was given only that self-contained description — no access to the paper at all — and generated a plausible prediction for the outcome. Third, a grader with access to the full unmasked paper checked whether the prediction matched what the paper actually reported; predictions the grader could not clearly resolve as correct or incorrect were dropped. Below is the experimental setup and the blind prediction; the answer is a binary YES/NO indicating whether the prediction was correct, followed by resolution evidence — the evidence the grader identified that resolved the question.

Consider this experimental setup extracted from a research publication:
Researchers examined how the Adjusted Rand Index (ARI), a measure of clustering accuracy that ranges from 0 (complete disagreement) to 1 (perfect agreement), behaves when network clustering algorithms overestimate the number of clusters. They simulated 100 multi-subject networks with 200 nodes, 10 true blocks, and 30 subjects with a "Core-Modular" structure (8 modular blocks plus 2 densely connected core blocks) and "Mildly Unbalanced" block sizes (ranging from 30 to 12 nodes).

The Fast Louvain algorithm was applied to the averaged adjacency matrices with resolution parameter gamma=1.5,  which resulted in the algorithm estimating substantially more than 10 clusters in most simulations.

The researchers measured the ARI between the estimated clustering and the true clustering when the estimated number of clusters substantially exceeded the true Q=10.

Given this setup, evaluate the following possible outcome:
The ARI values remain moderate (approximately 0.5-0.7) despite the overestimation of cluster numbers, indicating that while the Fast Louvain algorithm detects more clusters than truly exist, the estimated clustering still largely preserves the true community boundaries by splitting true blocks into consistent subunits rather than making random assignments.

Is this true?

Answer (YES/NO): NO